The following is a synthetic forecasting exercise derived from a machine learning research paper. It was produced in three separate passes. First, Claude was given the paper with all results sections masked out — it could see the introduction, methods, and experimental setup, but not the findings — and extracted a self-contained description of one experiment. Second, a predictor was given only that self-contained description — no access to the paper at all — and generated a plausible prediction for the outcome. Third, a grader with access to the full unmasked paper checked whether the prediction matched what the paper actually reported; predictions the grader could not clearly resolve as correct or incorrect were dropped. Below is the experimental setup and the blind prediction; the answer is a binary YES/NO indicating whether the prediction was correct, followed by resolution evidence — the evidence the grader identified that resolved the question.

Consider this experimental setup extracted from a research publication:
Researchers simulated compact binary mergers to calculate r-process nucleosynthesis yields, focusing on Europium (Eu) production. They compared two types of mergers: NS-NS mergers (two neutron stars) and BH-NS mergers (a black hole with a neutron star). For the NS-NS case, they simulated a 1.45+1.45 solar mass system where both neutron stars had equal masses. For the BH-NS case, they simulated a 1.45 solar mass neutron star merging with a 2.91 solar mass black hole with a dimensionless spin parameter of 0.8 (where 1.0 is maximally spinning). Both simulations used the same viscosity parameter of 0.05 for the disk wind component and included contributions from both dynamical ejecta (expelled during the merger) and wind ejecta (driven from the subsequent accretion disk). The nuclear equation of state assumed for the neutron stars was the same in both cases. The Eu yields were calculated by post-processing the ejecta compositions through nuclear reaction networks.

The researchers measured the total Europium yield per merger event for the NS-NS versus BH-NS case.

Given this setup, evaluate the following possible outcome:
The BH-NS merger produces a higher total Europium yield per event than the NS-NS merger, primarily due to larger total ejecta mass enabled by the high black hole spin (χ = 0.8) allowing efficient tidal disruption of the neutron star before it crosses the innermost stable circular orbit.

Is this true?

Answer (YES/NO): YES